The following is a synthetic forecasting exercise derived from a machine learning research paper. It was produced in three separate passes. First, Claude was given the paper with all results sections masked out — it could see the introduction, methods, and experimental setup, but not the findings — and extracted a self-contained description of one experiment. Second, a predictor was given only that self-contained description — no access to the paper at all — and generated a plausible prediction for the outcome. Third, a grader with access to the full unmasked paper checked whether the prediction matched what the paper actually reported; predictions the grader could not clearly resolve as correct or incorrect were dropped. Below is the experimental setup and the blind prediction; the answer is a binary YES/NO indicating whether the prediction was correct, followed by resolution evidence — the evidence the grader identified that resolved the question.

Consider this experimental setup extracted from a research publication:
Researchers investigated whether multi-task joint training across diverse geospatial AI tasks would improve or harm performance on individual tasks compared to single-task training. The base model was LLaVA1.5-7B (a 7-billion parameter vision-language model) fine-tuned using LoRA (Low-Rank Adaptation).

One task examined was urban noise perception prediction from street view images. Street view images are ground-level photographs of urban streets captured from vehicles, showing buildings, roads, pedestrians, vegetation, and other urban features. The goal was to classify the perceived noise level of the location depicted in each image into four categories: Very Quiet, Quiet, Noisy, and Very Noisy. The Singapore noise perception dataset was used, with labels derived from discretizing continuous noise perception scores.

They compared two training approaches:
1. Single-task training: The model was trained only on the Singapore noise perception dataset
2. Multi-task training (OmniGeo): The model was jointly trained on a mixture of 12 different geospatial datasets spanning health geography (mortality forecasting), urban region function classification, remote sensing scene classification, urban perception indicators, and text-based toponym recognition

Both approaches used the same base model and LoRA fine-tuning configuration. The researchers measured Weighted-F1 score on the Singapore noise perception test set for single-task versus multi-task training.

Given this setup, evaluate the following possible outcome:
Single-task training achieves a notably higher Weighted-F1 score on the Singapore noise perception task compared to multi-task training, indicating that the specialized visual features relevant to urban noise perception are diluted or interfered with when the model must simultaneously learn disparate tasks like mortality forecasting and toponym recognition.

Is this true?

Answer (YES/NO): NO